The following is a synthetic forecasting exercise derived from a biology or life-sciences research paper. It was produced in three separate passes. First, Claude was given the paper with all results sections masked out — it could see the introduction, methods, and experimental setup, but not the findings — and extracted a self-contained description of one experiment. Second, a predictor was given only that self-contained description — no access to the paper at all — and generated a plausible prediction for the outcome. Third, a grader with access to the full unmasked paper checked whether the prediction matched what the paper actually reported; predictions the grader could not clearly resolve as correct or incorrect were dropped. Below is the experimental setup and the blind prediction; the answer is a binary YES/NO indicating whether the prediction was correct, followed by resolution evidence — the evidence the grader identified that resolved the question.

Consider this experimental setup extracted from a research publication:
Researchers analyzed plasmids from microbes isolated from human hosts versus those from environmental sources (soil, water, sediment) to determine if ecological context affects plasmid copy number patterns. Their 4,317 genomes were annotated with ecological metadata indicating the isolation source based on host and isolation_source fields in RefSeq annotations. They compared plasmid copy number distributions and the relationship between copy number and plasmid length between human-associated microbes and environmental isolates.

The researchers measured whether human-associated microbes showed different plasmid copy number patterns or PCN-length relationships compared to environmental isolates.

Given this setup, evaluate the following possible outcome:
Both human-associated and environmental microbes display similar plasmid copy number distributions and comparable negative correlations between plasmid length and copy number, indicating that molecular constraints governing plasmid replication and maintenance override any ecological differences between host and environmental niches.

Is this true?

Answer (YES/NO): NO